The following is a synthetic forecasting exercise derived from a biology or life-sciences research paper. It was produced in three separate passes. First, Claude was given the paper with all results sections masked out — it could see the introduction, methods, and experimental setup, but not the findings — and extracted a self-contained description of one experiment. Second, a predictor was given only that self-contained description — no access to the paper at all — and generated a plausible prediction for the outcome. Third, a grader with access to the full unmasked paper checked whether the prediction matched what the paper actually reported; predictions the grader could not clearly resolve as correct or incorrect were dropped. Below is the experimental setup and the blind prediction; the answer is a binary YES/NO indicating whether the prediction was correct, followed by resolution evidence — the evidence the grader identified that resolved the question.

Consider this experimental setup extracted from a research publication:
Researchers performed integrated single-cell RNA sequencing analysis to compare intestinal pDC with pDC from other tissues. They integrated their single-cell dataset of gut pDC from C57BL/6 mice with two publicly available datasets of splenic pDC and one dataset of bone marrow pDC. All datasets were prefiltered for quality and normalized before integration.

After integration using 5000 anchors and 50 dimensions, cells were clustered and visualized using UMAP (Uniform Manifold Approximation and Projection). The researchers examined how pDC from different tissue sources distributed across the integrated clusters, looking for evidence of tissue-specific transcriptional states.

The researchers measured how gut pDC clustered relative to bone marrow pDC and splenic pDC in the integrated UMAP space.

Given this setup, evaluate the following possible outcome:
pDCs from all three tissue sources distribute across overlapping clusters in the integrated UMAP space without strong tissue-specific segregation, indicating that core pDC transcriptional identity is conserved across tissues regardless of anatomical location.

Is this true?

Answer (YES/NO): NO